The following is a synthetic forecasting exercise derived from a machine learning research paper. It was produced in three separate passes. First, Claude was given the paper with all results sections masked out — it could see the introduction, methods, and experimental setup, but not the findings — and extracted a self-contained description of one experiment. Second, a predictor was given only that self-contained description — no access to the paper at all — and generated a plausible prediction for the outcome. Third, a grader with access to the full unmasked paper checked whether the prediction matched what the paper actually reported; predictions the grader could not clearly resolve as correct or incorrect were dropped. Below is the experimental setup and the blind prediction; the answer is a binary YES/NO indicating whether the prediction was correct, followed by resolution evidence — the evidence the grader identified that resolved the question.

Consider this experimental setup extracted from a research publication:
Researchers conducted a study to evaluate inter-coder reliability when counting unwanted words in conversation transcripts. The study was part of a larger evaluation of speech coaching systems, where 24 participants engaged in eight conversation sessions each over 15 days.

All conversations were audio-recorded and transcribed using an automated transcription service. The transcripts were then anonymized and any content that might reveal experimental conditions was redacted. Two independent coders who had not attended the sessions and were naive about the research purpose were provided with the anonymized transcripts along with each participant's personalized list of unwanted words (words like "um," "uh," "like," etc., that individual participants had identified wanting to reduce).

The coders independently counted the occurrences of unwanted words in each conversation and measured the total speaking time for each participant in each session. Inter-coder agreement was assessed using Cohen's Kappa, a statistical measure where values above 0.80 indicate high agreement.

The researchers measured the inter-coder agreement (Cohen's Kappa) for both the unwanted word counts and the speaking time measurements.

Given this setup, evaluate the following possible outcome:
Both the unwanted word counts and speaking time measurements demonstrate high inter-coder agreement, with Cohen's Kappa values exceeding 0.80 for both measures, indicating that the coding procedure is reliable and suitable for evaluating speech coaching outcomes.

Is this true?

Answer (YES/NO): YES